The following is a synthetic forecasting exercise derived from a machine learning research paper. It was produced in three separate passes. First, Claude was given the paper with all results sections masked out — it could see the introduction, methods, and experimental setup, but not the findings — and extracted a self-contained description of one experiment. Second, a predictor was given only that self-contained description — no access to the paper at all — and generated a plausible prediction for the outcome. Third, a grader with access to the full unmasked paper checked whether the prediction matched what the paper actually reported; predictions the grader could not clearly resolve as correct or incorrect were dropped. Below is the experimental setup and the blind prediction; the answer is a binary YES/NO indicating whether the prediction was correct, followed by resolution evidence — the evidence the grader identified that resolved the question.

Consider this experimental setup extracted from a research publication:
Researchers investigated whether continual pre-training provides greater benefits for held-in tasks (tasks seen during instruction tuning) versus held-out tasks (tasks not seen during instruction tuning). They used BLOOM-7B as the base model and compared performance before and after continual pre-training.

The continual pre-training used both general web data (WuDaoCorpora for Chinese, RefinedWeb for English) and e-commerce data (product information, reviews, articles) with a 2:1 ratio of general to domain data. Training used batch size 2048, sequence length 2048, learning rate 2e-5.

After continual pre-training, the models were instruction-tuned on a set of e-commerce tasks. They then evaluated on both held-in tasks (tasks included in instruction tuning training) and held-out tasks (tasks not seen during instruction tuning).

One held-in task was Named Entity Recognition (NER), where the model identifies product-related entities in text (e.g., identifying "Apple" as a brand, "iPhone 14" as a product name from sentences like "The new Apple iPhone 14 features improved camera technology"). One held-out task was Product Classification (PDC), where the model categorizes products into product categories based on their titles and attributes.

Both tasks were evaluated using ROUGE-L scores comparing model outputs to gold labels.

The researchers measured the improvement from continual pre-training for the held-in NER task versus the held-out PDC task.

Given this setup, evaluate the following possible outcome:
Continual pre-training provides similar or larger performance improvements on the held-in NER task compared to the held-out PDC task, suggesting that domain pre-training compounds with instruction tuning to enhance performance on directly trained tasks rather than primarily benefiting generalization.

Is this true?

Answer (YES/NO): NO